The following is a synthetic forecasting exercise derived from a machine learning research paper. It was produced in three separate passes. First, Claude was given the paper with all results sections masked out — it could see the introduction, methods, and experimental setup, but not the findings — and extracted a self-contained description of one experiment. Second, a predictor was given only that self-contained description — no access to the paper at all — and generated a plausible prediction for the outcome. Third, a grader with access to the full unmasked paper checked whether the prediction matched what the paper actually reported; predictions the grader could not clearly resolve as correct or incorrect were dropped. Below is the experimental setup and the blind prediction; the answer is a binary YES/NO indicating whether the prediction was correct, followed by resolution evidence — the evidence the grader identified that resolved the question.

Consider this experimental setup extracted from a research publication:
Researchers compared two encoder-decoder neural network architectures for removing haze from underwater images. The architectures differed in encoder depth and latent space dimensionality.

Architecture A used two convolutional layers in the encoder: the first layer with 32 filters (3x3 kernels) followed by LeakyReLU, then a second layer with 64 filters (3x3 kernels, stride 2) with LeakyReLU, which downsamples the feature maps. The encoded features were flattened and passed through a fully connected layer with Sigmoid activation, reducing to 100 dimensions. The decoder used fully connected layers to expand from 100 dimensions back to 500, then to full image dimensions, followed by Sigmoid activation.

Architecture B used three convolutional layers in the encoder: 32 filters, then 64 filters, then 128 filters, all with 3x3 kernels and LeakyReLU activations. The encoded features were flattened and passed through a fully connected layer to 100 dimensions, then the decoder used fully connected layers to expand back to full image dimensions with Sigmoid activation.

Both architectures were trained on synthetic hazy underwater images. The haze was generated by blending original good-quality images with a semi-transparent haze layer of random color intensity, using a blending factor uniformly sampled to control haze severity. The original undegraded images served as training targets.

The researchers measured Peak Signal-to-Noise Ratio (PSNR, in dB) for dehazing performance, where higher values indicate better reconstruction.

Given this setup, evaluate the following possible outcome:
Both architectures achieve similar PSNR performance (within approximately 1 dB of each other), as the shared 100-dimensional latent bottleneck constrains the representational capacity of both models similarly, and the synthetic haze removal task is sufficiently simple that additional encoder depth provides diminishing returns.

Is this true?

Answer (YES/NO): NO